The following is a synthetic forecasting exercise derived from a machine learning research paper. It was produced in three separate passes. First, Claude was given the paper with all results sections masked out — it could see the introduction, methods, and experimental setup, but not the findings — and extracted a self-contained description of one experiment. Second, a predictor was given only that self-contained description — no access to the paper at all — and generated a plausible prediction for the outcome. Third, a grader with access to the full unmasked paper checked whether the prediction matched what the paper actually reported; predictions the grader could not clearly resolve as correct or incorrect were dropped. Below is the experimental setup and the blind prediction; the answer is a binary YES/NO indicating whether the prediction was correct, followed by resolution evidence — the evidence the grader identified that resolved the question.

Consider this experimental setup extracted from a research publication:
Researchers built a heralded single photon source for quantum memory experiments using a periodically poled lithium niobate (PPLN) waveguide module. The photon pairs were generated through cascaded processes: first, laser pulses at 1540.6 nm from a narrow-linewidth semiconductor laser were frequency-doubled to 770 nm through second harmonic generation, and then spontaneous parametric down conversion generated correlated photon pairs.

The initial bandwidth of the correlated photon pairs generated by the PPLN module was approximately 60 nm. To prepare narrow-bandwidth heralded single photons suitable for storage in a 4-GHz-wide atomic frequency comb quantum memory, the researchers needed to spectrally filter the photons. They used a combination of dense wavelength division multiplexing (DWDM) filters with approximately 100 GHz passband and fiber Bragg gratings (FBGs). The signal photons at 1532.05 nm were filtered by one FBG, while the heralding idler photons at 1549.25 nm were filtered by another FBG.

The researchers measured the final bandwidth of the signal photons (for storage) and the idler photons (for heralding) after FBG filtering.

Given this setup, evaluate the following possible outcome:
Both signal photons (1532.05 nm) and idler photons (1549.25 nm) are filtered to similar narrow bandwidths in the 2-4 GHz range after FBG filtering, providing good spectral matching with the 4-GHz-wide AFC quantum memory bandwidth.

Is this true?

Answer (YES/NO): NO